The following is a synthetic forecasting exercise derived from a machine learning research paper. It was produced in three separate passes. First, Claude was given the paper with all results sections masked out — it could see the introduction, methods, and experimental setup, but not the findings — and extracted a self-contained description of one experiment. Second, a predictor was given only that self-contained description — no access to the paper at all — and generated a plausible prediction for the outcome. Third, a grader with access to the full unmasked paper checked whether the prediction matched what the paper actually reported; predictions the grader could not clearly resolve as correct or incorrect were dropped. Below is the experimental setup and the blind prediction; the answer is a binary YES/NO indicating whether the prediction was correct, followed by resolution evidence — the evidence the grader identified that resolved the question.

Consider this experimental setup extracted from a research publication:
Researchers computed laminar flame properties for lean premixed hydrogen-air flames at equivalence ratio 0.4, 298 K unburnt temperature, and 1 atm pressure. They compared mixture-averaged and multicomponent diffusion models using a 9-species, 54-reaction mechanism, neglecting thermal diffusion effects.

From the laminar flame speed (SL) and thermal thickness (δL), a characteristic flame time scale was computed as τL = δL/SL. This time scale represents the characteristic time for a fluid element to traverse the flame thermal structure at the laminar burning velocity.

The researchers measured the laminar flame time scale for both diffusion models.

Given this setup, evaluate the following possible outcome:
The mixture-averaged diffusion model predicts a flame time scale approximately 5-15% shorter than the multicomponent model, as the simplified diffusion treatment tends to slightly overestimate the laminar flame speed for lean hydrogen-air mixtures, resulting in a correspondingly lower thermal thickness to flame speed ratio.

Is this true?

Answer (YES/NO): NO